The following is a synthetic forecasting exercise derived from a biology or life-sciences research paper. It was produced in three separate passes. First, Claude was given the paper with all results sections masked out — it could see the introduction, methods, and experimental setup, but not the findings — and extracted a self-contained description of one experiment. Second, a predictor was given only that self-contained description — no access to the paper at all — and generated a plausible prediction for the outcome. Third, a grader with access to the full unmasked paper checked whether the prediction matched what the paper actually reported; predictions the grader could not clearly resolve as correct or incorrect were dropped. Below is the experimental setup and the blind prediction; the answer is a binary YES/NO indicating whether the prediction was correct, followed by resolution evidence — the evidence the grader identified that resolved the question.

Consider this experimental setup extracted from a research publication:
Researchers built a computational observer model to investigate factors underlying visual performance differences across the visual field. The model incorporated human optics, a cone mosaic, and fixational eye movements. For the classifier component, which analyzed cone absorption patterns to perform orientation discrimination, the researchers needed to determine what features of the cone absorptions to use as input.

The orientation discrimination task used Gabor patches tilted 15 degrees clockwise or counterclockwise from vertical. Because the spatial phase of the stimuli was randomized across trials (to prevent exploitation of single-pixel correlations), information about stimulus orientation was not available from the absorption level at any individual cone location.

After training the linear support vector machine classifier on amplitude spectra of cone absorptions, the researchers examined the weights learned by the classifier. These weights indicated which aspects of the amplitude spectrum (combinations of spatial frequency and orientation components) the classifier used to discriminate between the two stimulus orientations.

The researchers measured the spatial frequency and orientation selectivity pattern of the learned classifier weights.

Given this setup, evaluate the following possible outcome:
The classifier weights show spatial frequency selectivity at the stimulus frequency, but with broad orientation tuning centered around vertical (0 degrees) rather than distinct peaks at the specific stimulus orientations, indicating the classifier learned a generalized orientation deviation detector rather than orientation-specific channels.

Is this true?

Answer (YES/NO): NO